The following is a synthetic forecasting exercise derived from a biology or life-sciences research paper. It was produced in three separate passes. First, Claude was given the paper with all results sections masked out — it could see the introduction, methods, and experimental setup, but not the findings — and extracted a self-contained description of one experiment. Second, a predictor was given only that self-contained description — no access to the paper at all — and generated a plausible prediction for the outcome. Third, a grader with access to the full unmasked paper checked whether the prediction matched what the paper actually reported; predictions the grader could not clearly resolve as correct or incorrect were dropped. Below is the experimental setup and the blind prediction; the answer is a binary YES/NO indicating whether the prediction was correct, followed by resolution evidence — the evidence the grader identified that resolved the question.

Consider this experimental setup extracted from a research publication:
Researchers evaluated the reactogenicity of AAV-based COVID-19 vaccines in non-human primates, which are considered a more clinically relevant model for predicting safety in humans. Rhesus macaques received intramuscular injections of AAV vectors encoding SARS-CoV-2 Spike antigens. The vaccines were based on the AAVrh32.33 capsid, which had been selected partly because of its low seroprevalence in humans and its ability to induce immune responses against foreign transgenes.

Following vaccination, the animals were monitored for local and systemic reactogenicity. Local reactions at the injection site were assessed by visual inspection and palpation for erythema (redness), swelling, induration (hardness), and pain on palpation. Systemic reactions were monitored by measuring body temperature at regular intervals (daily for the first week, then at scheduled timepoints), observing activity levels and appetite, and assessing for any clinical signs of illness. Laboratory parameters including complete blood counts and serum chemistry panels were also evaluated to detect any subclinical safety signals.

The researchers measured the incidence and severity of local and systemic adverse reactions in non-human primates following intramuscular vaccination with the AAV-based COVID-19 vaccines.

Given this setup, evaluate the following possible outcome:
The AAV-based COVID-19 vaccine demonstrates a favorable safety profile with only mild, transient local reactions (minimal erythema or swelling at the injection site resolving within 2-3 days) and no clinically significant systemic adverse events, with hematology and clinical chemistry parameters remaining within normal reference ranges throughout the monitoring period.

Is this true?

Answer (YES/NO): NO